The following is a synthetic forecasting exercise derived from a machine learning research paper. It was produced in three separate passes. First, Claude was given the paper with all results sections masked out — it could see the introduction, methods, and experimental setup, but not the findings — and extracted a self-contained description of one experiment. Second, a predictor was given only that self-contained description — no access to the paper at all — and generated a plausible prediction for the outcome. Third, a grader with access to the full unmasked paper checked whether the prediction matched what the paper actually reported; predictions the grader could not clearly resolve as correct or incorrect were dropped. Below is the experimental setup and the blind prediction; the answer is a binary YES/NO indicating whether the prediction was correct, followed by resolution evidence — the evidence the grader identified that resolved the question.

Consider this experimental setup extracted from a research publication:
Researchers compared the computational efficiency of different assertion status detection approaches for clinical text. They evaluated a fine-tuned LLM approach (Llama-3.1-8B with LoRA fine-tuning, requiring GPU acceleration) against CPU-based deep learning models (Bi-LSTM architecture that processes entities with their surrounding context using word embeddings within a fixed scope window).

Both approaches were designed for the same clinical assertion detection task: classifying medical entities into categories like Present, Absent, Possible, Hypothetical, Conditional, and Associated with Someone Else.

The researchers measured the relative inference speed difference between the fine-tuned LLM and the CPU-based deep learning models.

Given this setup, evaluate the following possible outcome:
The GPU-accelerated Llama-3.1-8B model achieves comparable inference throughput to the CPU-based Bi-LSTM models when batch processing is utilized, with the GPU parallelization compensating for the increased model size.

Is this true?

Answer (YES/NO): NO